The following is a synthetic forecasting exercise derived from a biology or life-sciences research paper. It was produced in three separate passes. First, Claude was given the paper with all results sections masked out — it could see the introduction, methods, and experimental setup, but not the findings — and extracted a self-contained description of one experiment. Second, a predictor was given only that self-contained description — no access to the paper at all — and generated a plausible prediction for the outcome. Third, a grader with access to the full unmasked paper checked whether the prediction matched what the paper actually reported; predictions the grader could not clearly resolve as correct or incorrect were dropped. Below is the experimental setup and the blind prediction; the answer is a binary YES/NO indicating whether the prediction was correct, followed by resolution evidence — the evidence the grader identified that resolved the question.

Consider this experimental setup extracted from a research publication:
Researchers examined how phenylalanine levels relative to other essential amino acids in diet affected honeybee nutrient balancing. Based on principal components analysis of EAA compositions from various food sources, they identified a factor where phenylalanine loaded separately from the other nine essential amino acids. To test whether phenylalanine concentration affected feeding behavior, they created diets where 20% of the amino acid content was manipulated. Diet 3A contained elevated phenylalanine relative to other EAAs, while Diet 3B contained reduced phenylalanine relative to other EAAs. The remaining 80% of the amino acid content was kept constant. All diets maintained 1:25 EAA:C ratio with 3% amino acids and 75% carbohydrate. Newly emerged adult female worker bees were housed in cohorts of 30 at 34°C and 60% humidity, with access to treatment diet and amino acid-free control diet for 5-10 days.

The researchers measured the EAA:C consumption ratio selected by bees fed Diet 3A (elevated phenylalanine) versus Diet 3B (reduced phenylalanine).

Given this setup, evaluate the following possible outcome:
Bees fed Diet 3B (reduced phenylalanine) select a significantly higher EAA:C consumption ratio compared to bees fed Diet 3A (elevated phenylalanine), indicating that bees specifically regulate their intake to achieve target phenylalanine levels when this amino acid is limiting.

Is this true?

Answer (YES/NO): NO